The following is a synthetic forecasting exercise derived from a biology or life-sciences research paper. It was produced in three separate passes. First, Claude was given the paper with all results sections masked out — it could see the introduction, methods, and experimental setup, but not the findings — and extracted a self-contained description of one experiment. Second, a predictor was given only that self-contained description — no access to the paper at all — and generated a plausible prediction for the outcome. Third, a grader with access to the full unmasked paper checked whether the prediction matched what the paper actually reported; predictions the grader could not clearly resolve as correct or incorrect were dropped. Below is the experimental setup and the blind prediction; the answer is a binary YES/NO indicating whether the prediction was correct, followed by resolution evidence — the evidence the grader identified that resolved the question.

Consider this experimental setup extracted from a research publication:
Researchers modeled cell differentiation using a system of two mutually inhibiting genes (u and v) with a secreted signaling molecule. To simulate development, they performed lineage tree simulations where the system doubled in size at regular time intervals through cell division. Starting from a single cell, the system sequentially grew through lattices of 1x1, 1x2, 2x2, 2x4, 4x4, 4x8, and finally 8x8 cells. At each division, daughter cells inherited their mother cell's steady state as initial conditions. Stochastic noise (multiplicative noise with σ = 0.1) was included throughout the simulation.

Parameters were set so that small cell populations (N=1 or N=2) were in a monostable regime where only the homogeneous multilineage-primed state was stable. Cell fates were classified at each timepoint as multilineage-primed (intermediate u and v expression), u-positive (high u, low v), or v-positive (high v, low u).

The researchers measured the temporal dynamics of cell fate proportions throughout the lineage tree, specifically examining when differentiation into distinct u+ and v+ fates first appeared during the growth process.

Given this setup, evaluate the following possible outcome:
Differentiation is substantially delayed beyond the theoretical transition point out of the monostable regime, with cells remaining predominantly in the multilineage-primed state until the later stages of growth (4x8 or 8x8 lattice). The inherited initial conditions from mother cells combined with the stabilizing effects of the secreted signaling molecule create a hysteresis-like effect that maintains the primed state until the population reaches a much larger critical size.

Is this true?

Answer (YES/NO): NO